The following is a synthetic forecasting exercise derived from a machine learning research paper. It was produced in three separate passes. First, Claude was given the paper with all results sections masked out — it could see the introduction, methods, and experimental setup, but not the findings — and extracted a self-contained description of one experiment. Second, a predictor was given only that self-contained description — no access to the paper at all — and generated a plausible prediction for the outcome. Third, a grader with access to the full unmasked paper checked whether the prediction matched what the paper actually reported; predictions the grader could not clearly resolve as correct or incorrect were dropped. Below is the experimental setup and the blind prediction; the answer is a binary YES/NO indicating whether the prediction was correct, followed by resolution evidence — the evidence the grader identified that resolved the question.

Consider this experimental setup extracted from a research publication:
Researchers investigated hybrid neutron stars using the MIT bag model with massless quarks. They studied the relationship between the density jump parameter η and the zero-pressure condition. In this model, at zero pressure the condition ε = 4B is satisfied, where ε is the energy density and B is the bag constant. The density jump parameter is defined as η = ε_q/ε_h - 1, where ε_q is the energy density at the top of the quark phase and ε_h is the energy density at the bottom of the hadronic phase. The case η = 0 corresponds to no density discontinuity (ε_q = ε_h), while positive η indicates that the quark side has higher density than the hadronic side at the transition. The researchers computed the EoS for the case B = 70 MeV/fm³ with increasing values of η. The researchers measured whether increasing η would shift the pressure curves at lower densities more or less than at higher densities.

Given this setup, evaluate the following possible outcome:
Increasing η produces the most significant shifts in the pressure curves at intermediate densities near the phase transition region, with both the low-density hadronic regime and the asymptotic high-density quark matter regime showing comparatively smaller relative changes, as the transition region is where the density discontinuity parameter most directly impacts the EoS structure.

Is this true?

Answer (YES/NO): NO